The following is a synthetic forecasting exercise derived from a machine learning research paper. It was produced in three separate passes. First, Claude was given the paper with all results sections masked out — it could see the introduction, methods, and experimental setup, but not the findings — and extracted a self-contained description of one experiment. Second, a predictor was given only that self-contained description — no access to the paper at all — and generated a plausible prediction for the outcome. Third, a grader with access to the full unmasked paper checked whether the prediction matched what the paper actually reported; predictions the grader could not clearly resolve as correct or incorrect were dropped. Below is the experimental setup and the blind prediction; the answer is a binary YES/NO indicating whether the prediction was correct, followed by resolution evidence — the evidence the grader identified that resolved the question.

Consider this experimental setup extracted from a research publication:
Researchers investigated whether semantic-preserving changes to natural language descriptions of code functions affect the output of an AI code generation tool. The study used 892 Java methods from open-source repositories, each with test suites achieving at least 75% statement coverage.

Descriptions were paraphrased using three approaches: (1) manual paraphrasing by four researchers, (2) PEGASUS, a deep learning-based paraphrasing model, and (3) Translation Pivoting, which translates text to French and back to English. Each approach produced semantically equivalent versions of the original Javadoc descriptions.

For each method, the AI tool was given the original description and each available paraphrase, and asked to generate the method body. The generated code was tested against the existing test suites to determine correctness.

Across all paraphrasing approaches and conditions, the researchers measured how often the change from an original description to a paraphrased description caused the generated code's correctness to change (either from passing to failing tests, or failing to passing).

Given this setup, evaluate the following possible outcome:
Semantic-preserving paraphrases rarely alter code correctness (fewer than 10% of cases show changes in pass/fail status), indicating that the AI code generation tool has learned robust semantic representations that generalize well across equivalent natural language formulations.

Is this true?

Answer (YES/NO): NO